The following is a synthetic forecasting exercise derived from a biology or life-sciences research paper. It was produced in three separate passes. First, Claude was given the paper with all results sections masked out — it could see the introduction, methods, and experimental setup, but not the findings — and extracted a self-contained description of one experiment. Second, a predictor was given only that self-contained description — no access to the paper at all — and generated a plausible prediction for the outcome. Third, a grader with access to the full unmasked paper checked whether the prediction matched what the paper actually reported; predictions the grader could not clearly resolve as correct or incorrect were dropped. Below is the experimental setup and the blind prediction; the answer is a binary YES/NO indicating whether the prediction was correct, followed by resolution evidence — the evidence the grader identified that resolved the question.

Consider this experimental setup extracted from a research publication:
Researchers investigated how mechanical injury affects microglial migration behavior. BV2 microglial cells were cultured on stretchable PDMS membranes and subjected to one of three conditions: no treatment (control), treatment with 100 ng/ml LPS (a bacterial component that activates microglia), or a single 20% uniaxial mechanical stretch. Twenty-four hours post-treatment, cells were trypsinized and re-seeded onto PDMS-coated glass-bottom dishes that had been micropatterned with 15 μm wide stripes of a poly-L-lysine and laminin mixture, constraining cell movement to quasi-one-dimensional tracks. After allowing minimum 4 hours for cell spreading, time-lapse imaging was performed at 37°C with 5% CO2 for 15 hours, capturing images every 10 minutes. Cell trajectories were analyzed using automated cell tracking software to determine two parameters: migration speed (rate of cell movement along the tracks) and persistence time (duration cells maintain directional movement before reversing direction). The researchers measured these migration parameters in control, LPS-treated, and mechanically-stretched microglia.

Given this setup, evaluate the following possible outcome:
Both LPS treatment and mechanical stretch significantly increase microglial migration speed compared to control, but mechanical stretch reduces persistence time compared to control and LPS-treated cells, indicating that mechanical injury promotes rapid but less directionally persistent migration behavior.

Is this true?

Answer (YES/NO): NO